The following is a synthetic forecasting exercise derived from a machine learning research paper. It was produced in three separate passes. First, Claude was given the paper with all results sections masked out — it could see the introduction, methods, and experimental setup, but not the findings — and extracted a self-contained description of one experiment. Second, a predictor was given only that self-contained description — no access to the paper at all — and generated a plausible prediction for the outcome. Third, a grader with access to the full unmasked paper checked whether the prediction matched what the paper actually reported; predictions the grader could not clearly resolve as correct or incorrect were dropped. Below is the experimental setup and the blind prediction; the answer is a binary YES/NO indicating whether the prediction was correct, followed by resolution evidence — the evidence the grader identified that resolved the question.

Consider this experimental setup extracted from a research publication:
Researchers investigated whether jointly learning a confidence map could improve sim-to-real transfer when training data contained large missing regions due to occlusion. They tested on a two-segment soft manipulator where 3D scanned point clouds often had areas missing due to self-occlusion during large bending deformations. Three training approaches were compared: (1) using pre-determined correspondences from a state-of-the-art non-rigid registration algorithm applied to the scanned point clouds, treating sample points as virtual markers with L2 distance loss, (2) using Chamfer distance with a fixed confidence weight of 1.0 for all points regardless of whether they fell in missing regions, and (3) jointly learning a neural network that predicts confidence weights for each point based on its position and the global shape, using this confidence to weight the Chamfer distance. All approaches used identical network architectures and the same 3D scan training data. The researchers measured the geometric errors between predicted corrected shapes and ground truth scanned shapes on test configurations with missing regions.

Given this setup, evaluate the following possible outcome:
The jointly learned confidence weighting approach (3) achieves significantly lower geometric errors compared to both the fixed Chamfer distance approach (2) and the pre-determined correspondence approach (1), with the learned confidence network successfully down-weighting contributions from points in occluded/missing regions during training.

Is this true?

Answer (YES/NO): YES